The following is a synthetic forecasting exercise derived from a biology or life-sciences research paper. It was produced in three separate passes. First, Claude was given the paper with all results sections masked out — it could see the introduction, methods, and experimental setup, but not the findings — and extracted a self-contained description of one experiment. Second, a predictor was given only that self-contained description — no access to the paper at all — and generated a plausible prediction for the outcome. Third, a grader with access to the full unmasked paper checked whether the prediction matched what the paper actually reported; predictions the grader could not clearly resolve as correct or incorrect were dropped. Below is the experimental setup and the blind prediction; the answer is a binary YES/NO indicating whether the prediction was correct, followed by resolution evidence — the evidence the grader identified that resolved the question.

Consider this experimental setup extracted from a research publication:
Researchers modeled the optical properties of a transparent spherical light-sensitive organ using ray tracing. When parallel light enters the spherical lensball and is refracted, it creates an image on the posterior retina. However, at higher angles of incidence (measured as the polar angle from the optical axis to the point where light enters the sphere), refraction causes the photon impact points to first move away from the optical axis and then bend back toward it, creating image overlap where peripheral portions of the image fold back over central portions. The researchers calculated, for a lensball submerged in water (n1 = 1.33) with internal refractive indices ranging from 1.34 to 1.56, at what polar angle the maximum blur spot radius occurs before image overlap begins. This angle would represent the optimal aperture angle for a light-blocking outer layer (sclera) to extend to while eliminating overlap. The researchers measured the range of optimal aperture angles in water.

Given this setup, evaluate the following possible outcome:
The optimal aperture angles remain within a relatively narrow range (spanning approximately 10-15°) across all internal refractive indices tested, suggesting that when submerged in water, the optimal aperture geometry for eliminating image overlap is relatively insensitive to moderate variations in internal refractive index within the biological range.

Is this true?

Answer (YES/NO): YES